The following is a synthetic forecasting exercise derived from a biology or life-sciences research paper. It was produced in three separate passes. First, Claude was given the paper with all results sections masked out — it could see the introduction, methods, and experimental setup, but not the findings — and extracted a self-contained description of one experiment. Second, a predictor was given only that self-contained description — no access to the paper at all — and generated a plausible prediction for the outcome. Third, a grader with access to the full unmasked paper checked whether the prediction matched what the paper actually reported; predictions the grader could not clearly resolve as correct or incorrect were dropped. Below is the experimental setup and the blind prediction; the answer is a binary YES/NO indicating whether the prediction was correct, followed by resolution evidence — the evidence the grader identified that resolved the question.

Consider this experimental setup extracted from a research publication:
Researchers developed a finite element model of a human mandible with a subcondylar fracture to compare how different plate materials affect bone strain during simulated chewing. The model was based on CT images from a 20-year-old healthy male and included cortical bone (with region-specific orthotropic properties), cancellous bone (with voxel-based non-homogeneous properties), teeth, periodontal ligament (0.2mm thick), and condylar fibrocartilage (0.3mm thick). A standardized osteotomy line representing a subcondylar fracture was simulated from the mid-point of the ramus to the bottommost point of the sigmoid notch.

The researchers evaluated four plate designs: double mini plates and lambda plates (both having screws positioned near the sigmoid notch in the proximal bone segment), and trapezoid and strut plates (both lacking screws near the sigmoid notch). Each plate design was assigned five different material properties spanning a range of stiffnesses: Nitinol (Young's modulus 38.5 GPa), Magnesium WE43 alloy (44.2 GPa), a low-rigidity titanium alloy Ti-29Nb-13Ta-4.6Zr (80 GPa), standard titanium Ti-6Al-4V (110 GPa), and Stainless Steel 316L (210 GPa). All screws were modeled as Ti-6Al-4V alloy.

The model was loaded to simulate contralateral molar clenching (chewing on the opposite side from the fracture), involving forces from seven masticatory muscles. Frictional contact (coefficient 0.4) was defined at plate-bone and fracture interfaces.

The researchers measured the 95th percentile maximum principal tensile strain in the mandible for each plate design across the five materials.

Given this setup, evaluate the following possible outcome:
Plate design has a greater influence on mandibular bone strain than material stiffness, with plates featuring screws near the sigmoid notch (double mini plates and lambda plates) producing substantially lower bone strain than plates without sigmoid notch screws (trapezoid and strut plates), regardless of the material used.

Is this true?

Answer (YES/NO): NO